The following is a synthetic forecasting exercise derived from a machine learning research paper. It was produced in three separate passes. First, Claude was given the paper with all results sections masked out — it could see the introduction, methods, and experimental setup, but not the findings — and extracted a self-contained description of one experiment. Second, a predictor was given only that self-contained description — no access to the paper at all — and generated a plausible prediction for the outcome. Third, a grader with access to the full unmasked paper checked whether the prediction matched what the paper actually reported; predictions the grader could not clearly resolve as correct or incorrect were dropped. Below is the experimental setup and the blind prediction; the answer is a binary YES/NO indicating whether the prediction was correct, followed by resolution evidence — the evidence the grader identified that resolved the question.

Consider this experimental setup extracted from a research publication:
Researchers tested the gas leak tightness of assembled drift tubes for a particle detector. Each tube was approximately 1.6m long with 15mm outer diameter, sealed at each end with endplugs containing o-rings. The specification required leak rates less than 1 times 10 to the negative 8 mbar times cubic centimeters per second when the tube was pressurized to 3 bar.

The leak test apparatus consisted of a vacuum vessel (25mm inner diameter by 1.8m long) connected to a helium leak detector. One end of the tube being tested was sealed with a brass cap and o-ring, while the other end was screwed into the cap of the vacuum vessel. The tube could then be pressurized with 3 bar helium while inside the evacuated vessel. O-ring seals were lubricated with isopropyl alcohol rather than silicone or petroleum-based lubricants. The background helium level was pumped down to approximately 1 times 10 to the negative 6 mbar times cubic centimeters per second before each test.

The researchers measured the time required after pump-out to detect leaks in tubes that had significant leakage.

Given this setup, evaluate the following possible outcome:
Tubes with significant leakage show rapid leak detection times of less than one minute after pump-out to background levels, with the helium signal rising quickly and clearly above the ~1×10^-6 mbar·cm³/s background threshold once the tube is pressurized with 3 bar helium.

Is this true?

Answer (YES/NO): YES